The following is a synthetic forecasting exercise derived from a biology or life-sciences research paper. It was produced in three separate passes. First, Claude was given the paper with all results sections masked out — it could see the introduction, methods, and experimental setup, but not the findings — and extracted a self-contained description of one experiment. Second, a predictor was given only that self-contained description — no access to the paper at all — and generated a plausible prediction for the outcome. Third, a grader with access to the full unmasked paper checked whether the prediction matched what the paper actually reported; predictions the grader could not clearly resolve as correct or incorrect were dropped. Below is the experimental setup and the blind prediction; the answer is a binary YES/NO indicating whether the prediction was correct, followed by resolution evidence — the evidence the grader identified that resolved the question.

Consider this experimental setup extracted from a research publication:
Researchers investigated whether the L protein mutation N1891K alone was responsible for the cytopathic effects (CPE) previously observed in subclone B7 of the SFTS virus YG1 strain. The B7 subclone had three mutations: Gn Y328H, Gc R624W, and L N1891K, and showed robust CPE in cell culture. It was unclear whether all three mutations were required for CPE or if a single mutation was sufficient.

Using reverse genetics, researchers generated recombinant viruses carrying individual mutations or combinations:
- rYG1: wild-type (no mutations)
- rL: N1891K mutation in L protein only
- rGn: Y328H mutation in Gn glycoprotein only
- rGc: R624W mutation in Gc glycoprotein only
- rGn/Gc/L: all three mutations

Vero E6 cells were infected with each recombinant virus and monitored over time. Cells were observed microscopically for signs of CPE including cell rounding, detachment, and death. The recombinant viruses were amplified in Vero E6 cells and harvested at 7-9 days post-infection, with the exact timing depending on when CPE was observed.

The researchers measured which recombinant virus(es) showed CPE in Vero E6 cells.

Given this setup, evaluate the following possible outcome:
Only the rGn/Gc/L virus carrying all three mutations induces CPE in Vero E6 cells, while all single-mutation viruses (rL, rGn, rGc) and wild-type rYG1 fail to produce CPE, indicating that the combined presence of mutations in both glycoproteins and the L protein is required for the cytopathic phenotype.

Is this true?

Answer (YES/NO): NO